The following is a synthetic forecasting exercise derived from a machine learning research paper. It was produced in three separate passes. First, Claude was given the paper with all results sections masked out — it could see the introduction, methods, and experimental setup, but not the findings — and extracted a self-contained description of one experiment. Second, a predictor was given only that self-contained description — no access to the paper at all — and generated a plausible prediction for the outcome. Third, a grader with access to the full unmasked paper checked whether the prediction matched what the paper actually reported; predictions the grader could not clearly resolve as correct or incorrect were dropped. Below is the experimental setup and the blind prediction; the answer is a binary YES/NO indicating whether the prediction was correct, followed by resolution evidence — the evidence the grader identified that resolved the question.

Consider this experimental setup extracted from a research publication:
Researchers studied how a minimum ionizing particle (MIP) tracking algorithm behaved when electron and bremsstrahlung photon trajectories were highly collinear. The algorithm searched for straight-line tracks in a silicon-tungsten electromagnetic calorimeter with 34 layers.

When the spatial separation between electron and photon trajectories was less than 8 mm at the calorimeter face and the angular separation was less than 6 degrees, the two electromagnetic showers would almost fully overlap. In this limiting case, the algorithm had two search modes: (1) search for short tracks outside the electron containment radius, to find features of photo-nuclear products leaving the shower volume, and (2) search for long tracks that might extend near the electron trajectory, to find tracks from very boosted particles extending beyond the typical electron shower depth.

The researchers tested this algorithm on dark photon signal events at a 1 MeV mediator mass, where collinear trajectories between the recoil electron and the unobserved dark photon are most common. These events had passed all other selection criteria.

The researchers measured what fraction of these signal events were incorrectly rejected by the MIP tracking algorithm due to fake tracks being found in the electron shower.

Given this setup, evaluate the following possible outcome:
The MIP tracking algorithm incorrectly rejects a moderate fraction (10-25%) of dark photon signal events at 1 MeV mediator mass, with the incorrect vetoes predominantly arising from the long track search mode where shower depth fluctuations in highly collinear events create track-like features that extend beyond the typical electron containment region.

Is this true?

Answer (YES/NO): NO